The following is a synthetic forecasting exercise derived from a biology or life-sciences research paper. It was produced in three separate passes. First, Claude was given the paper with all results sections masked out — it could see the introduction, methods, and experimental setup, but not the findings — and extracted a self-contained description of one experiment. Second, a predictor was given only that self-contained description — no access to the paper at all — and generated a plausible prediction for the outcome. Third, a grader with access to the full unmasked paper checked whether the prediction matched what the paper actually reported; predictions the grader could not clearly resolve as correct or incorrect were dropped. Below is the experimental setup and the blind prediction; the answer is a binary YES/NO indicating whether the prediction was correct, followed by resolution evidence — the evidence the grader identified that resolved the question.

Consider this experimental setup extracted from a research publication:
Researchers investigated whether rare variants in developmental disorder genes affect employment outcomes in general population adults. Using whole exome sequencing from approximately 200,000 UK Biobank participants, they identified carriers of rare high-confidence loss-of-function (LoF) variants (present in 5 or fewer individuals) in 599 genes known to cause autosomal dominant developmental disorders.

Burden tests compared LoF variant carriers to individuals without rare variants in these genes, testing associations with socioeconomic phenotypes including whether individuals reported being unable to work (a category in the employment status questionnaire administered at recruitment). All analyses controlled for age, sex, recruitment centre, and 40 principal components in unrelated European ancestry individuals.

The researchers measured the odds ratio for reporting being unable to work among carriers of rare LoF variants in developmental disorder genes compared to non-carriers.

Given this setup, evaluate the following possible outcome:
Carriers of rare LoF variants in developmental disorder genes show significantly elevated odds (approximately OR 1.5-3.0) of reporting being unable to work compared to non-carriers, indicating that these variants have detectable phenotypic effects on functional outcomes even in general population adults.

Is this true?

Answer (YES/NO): NO